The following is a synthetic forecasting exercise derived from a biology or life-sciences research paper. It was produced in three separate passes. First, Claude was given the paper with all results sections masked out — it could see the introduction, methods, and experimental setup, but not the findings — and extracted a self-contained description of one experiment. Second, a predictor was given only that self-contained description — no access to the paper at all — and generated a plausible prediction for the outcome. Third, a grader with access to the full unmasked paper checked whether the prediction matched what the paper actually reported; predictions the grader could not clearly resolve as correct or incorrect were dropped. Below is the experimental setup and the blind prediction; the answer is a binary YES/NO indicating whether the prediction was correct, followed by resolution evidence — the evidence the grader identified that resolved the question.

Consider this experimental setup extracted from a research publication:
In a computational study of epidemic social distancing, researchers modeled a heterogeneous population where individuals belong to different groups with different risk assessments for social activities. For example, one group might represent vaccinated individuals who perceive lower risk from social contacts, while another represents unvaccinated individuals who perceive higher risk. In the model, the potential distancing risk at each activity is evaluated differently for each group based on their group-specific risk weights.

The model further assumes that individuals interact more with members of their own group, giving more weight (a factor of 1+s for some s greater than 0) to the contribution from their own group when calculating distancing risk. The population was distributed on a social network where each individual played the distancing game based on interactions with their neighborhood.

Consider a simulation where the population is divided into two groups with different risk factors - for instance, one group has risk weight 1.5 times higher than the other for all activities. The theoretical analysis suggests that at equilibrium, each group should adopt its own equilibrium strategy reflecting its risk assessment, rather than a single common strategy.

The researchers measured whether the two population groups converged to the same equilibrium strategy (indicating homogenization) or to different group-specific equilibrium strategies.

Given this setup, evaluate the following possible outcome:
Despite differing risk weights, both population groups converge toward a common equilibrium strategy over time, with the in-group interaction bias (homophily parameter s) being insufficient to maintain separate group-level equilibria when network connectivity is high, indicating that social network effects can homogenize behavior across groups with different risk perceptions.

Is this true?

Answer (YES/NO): NO